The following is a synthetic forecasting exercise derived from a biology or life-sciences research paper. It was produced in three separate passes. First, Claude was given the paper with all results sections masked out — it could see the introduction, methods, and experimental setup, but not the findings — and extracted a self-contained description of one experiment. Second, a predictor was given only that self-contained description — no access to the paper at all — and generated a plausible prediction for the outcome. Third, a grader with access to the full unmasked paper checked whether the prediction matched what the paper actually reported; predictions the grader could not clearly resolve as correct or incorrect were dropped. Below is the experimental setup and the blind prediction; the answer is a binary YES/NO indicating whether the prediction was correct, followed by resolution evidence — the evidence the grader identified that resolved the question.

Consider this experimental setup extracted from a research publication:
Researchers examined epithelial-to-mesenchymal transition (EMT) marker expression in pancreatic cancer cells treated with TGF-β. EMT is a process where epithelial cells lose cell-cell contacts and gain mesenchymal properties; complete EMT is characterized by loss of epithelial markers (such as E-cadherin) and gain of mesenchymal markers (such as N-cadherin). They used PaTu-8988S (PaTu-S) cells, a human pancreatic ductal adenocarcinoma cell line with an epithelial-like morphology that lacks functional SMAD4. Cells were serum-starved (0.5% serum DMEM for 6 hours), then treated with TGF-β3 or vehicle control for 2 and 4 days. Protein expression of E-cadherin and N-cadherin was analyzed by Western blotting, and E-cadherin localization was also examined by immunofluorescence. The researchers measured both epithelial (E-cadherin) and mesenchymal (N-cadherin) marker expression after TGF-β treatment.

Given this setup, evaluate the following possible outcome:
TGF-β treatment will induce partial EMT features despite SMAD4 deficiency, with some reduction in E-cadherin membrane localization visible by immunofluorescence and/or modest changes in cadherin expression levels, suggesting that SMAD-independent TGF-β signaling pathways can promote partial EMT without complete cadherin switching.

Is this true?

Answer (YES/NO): YES